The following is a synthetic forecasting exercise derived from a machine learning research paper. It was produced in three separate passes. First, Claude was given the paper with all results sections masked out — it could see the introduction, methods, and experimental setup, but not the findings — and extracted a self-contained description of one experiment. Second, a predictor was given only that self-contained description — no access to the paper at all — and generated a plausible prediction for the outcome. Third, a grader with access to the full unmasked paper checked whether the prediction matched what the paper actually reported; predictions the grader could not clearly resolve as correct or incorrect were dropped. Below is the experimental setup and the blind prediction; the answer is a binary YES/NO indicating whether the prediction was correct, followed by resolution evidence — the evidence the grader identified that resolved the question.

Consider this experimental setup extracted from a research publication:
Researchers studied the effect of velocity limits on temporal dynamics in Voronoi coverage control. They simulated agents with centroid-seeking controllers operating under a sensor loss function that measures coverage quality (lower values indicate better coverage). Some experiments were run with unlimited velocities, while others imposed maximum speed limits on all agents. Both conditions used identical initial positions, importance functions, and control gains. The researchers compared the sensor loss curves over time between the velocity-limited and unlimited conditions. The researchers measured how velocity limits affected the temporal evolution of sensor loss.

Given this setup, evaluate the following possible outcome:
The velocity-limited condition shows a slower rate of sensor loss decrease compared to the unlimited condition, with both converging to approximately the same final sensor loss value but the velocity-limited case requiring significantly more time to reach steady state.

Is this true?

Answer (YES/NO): YES